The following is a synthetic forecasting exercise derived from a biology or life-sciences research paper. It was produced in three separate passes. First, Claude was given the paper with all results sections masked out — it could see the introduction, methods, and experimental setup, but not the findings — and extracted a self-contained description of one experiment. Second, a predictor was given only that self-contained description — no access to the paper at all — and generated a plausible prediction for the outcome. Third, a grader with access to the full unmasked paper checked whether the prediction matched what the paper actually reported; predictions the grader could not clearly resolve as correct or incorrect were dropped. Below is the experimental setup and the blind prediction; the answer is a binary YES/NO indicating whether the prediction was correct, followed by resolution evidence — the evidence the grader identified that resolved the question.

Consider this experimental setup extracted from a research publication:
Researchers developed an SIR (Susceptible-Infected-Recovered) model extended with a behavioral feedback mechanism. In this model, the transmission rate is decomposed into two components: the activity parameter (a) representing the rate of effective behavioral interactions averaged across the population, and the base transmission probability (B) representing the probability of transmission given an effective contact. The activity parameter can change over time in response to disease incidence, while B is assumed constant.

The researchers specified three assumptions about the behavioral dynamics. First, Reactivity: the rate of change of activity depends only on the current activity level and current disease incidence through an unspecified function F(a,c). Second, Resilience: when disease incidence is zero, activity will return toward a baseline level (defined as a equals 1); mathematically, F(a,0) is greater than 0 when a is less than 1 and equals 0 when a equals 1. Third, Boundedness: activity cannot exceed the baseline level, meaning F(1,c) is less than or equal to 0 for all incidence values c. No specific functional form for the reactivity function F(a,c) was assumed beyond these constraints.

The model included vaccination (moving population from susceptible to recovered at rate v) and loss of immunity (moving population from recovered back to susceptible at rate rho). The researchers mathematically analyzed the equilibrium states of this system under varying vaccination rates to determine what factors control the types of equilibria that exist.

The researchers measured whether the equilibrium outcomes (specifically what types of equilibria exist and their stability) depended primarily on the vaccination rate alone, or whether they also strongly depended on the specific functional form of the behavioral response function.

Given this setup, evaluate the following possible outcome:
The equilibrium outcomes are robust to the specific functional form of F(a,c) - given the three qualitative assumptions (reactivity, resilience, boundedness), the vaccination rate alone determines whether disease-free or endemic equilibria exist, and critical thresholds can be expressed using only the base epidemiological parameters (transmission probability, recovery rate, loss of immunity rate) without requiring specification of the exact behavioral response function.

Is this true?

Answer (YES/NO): NO